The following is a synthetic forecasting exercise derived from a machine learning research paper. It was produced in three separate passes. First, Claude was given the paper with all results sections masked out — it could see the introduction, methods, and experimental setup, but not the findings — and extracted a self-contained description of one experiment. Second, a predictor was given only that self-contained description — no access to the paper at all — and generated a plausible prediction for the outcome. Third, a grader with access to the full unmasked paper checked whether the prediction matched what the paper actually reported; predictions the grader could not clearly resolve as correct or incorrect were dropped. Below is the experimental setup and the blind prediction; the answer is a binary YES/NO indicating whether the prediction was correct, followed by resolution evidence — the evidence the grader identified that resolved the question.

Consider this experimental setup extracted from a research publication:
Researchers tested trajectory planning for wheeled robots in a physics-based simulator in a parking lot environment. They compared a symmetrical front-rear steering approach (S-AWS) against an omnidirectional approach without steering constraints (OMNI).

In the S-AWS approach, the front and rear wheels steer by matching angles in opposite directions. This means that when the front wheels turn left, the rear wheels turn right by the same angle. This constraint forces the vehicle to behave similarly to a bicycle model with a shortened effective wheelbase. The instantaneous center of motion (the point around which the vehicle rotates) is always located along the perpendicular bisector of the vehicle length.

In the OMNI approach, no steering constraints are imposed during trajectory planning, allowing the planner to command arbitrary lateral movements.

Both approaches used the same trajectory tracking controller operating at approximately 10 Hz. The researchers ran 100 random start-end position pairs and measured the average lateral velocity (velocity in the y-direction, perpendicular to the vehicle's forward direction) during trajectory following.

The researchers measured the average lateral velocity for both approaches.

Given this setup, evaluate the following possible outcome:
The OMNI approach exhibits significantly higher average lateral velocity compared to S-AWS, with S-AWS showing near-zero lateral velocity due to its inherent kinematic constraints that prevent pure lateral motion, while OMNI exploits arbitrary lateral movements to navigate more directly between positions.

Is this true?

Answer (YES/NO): YES